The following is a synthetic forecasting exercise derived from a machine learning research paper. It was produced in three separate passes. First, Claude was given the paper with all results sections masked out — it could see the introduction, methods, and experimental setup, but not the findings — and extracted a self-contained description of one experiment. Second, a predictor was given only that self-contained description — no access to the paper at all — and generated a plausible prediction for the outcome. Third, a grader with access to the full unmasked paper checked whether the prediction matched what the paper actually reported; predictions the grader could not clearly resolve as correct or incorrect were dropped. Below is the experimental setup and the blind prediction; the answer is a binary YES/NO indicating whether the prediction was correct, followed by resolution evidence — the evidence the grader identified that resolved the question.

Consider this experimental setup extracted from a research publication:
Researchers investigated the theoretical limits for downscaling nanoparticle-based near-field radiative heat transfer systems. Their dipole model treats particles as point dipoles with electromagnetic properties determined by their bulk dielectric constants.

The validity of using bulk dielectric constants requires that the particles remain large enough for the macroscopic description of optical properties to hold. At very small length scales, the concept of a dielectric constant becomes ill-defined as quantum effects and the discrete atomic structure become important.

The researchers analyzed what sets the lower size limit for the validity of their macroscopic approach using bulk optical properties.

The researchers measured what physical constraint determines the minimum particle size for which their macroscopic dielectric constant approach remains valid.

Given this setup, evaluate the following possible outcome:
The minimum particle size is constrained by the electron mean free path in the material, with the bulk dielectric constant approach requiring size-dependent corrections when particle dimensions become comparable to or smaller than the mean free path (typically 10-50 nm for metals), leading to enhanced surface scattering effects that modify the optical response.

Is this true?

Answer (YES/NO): NO